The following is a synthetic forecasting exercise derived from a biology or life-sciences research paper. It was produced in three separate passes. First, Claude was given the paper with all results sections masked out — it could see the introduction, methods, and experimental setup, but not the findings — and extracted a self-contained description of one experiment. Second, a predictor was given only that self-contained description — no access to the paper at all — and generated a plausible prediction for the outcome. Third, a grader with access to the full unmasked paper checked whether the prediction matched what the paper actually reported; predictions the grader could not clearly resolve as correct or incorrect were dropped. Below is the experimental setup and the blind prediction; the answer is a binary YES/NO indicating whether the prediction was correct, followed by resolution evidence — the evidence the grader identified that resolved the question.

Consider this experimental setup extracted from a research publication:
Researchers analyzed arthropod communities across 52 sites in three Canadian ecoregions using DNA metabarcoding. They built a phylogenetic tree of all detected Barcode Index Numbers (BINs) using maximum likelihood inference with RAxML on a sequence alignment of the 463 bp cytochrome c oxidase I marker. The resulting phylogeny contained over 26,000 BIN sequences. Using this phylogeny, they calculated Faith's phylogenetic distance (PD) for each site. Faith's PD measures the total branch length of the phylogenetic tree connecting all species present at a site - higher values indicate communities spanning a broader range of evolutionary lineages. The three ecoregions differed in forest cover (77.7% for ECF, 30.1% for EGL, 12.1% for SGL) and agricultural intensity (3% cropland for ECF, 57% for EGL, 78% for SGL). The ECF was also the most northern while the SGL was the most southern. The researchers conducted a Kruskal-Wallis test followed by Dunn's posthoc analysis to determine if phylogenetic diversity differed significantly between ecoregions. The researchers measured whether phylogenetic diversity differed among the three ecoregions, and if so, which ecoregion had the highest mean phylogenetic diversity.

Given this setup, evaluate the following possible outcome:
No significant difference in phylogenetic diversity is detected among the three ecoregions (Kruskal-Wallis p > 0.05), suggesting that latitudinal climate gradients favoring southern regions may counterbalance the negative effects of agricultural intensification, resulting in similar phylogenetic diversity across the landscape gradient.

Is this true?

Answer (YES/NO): NO